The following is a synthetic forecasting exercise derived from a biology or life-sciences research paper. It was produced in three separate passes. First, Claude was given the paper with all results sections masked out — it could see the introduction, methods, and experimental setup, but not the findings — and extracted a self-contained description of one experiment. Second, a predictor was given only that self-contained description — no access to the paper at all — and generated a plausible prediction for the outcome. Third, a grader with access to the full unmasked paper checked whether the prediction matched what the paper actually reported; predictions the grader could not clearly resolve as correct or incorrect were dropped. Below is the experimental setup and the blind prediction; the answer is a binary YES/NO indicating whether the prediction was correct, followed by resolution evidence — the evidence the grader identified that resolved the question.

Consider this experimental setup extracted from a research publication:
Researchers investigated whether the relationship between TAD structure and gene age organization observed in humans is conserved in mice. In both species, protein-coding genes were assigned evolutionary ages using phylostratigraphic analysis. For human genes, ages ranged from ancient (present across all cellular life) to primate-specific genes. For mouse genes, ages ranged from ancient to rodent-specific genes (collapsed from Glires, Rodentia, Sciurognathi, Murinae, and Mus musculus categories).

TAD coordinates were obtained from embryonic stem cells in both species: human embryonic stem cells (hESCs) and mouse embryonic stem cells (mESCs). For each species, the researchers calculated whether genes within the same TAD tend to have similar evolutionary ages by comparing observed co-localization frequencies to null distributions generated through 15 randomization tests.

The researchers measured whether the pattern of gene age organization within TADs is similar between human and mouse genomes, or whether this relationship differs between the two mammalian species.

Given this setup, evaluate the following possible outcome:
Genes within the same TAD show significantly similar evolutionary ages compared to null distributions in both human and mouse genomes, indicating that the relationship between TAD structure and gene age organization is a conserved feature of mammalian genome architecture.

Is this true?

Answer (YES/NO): YES